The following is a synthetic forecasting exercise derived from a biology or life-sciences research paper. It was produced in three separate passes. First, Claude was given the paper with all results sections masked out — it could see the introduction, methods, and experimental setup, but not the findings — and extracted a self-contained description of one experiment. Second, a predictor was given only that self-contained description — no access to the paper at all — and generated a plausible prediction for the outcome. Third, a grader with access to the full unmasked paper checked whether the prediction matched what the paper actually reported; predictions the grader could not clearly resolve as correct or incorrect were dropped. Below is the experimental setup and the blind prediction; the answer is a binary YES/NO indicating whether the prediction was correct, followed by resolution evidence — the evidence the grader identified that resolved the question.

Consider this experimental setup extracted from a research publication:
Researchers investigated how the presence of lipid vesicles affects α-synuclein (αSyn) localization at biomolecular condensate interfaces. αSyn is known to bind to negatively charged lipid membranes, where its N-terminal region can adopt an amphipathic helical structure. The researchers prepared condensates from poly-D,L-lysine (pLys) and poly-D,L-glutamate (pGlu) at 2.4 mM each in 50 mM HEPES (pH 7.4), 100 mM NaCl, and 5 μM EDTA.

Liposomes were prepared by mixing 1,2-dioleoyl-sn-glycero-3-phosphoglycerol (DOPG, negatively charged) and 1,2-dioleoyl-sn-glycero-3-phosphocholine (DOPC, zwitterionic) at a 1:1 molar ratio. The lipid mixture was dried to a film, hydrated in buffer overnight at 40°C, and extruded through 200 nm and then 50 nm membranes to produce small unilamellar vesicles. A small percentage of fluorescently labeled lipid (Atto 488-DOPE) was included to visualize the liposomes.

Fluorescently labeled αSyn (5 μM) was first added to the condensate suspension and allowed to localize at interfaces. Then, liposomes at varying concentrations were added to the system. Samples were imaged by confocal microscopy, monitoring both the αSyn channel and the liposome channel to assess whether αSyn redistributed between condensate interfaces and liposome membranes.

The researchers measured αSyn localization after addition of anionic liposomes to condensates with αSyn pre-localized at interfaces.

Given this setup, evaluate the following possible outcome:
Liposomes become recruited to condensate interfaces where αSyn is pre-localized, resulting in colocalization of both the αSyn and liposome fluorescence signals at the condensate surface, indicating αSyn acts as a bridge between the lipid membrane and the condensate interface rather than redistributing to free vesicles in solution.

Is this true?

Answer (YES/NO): NO